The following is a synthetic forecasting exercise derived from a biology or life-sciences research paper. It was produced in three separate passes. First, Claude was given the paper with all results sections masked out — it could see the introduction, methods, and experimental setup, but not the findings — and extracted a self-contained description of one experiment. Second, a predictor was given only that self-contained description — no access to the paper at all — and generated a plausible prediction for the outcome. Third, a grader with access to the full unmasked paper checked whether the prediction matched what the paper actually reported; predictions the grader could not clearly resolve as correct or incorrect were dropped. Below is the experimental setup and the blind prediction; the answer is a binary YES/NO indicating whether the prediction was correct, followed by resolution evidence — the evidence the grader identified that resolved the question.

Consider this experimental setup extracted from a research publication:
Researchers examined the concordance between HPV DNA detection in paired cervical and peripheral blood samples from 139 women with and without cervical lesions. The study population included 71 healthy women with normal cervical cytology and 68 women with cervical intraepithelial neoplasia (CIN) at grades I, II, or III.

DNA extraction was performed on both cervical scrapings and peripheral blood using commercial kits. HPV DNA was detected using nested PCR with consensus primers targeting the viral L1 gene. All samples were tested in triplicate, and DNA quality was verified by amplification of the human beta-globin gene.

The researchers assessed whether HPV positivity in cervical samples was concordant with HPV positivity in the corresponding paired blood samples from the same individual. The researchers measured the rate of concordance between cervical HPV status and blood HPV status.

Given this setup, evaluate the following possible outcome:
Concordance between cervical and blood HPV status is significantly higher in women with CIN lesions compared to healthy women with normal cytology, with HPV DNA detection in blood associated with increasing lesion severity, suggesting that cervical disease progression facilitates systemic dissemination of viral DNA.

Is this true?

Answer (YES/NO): NO